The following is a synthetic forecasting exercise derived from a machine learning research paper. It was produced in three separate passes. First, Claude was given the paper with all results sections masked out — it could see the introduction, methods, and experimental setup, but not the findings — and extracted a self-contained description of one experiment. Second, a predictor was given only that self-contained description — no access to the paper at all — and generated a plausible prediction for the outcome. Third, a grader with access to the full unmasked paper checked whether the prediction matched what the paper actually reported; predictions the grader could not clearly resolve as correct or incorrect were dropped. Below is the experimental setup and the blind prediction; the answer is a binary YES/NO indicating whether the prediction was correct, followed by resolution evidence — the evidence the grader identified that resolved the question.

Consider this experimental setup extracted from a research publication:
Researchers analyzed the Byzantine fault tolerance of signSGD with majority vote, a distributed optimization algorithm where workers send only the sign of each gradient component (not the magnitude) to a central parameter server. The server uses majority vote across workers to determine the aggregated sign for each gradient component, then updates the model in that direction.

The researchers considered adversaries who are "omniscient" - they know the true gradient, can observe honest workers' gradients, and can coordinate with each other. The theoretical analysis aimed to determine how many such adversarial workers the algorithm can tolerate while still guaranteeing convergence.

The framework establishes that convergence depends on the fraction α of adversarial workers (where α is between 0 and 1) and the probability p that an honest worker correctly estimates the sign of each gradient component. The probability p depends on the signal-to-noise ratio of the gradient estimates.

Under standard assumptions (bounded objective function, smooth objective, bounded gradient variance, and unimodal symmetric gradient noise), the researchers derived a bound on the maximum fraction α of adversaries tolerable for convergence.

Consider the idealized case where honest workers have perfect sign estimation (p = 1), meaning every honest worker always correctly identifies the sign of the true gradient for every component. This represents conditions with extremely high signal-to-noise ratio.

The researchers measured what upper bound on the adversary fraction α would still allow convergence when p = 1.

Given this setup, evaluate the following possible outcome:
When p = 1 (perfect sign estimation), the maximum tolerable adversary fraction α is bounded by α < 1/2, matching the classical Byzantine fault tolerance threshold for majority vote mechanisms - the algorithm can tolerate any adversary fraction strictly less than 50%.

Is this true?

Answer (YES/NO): YES